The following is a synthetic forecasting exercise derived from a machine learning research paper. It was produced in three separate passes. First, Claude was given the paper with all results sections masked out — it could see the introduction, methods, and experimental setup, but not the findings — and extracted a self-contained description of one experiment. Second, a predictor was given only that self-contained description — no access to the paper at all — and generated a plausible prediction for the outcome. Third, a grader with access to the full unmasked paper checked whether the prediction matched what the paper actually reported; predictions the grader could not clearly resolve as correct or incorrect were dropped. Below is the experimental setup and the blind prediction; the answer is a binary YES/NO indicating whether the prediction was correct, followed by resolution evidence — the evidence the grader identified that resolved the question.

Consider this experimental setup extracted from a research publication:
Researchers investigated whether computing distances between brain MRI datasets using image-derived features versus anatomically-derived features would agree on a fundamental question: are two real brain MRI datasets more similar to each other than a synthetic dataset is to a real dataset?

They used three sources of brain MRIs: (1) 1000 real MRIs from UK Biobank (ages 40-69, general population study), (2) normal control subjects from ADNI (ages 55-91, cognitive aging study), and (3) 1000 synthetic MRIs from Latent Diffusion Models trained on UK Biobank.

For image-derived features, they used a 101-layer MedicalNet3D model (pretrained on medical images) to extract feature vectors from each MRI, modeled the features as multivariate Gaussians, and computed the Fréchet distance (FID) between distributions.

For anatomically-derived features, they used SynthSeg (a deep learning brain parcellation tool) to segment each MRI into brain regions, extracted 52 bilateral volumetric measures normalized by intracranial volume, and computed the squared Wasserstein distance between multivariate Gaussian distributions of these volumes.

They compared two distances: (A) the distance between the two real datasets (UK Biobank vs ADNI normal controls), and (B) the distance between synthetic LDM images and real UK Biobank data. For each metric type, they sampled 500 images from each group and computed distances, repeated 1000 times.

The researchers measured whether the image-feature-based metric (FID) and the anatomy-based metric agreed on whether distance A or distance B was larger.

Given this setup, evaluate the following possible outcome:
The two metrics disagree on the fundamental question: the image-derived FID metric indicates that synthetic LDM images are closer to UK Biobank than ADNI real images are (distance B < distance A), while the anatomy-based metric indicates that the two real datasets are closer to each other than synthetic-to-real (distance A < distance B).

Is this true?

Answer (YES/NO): YES